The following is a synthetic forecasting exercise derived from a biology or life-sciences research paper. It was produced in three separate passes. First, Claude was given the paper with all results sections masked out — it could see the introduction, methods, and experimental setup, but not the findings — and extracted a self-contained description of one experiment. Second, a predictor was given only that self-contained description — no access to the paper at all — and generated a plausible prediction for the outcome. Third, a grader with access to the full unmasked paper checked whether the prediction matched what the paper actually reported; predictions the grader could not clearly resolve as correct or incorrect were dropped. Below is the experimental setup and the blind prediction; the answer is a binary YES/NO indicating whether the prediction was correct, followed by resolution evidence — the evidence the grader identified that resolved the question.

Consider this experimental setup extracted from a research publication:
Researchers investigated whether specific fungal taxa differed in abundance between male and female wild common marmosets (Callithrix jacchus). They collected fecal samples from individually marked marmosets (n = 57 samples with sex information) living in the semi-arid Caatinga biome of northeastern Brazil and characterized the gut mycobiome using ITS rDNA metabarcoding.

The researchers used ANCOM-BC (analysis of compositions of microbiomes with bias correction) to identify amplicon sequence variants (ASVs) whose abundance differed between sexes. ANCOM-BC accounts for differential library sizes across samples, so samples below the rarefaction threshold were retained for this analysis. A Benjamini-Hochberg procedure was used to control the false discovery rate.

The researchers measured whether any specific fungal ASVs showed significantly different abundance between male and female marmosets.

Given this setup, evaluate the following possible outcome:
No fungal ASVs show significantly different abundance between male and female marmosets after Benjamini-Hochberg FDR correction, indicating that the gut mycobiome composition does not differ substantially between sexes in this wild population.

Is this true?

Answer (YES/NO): NO